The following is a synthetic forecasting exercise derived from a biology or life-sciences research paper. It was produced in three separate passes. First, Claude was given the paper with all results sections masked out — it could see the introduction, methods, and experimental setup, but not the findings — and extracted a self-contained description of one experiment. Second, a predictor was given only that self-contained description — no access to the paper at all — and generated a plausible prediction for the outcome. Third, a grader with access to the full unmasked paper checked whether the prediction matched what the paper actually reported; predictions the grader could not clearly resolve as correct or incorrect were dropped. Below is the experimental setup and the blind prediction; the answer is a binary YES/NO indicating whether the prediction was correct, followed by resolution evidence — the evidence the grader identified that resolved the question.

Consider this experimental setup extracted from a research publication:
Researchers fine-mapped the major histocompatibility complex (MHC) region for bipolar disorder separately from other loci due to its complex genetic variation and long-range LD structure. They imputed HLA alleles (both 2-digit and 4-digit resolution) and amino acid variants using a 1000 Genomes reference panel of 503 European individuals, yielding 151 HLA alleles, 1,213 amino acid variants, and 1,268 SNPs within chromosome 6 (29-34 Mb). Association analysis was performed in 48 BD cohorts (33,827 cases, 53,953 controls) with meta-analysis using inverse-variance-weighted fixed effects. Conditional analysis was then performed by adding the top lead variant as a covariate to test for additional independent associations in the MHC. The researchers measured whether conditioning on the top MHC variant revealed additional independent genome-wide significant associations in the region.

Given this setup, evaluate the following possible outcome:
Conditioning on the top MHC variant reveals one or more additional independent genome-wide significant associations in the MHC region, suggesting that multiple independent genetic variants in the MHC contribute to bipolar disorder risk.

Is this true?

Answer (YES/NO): NO